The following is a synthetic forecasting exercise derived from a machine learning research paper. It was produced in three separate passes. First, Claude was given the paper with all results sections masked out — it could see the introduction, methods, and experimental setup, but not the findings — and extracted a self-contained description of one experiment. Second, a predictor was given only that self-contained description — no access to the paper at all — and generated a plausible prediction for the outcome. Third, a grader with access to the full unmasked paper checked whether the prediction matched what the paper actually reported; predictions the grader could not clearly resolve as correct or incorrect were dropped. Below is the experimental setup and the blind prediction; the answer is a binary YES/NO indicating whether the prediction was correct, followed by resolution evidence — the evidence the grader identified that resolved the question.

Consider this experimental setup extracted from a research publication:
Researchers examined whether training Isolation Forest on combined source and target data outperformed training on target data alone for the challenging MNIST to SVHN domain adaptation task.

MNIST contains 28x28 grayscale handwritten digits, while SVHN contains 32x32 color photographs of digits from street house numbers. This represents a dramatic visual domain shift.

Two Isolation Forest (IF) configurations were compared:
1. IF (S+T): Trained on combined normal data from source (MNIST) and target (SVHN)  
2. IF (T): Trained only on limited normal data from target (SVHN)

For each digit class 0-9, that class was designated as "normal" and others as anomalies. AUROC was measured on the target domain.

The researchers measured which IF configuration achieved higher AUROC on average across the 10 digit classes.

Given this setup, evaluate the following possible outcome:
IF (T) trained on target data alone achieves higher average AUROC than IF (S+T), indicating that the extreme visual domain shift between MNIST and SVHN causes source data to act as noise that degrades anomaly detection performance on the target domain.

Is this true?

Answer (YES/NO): YES